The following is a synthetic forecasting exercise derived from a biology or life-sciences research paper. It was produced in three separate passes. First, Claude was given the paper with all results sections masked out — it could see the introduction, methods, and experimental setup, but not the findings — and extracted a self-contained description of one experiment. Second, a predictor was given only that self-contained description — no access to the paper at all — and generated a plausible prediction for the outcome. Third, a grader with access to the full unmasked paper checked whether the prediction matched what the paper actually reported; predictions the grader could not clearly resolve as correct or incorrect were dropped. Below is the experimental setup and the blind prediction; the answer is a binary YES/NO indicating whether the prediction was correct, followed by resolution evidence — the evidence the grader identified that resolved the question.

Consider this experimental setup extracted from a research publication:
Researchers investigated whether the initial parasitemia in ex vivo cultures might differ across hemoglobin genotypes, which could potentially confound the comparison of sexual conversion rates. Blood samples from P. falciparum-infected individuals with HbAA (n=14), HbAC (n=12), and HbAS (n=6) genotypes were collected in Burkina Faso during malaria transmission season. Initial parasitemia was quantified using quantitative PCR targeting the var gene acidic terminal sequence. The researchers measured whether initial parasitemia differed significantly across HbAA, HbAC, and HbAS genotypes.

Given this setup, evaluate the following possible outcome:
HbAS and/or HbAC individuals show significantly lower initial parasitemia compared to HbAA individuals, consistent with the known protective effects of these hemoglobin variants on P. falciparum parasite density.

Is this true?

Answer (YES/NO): NO